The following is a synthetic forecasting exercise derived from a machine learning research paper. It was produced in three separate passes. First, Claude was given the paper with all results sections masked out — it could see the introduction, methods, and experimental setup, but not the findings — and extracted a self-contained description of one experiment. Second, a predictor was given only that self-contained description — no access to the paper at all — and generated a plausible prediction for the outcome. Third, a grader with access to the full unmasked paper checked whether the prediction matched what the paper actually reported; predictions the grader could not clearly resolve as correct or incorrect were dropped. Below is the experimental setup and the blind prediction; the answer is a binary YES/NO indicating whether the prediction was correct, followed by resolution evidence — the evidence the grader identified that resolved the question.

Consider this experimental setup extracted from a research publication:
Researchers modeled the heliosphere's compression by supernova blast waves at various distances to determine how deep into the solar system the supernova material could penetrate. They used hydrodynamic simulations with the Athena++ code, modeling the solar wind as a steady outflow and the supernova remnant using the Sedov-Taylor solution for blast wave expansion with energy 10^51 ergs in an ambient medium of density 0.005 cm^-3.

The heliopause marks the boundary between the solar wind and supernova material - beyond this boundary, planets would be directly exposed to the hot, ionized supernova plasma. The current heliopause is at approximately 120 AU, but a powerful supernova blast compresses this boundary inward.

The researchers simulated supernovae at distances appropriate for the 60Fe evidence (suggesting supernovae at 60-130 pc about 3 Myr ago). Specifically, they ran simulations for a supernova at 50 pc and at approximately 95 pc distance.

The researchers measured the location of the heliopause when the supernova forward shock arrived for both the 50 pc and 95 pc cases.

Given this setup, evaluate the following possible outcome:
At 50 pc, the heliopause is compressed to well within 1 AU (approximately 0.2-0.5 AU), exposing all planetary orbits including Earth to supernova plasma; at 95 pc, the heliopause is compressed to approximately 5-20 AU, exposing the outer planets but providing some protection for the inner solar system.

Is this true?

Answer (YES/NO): NO